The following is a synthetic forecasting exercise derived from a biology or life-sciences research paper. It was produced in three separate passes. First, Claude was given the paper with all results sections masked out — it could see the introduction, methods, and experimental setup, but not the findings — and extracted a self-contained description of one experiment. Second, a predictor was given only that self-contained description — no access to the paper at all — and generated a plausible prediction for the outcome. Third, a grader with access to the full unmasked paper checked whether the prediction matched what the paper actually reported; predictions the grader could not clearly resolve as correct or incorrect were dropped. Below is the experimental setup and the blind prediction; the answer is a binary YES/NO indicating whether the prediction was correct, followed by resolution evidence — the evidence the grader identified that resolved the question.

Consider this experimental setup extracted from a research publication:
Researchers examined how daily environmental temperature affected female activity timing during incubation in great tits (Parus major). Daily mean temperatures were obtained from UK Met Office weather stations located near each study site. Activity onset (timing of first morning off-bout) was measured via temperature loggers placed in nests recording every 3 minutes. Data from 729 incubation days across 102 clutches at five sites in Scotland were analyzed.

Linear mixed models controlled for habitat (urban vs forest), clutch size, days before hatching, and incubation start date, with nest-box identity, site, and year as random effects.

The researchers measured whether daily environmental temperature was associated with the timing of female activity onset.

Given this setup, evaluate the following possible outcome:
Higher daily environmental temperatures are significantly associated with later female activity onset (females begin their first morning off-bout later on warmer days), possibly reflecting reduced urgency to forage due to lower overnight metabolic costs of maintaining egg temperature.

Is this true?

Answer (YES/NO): NO